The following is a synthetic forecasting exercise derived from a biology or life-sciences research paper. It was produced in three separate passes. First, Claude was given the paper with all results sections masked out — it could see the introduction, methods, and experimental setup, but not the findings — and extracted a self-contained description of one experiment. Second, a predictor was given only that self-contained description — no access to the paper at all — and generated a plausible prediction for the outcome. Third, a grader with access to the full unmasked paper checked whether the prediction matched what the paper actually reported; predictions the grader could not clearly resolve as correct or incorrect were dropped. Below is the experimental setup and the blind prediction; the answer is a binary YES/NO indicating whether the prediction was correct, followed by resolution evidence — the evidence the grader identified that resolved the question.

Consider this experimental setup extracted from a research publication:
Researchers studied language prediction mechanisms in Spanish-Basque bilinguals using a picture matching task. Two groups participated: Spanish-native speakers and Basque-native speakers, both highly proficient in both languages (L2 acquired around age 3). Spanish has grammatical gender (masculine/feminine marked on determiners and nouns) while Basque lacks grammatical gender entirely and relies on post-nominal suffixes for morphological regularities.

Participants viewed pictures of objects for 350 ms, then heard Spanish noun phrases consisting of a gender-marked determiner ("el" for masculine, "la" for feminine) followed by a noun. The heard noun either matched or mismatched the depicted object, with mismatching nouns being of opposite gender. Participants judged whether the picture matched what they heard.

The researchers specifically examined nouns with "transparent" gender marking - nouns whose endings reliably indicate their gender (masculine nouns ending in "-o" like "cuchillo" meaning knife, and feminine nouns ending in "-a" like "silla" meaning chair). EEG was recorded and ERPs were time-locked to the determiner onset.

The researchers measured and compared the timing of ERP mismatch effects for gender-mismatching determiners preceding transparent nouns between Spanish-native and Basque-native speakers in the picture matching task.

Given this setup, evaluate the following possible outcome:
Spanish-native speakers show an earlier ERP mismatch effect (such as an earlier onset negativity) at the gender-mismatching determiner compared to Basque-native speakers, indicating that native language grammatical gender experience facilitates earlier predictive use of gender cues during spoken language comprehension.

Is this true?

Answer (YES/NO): YES